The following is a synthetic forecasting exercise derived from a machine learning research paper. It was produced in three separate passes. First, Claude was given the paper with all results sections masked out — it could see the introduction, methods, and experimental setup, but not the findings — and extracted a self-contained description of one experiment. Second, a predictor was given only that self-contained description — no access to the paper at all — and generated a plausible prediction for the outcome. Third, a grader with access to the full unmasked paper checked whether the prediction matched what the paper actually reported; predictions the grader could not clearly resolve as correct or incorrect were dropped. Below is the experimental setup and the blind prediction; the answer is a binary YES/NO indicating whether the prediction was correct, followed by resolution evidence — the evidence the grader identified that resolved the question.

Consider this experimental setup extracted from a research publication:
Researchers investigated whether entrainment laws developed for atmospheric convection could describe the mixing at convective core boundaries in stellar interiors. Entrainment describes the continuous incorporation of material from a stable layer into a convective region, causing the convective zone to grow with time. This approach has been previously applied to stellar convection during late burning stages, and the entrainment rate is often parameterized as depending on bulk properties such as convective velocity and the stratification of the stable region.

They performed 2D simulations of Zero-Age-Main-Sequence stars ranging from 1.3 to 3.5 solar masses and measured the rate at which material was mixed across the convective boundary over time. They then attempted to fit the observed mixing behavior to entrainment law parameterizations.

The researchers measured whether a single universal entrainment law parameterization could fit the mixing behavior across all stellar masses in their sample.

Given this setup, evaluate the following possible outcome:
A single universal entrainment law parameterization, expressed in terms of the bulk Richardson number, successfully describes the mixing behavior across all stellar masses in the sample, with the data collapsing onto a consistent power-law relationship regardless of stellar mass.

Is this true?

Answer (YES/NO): NO